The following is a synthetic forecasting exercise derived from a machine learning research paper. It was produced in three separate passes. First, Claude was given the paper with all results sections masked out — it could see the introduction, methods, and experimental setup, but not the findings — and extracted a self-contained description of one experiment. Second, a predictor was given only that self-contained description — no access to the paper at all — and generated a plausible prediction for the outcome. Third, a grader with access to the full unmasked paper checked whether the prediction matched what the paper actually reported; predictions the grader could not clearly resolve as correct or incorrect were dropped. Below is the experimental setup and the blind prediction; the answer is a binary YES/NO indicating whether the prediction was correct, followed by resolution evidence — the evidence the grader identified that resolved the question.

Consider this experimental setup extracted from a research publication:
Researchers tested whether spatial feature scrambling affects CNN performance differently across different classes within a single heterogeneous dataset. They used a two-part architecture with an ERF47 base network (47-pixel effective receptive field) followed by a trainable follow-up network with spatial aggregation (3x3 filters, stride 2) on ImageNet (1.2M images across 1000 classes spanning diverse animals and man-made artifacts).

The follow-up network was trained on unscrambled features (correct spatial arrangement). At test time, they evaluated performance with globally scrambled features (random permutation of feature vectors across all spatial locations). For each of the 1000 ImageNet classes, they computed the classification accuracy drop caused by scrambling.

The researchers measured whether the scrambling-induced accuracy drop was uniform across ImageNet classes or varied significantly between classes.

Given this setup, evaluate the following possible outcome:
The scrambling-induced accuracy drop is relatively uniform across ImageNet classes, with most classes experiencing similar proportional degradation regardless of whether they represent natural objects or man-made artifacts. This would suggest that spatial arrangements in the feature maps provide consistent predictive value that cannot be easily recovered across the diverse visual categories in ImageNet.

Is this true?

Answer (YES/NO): NO